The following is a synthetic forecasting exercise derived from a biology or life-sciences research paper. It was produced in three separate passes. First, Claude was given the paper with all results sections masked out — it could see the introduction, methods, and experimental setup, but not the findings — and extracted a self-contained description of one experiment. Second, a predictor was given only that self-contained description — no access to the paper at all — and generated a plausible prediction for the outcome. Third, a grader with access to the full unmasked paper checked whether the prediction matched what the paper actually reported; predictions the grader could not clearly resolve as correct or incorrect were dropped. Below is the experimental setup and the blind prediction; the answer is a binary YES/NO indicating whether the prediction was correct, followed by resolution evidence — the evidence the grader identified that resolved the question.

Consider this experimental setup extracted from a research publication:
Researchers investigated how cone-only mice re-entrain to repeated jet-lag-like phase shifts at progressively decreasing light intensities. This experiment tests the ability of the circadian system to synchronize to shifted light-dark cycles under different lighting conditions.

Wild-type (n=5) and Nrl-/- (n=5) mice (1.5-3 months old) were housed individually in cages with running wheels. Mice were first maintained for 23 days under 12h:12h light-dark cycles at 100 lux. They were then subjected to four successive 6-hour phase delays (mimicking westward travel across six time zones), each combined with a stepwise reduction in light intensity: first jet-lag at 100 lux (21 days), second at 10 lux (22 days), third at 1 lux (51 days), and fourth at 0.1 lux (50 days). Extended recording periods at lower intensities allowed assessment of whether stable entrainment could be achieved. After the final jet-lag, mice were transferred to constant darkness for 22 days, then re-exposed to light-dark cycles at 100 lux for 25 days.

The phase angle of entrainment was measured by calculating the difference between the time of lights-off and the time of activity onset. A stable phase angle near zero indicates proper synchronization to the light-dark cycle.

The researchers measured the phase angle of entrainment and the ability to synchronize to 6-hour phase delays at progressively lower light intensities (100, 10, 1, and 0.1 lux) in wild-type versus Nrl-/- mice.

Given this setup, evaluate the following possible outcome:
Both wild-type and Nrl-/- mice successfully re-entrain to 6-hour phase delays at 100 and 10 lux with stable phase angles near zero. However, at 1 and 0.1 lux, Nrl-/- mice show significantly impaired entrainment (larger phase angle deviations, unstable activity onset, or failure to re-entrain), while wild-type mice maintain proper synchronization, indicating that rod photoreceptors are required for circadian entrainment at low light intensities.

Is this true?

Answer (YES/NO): YES